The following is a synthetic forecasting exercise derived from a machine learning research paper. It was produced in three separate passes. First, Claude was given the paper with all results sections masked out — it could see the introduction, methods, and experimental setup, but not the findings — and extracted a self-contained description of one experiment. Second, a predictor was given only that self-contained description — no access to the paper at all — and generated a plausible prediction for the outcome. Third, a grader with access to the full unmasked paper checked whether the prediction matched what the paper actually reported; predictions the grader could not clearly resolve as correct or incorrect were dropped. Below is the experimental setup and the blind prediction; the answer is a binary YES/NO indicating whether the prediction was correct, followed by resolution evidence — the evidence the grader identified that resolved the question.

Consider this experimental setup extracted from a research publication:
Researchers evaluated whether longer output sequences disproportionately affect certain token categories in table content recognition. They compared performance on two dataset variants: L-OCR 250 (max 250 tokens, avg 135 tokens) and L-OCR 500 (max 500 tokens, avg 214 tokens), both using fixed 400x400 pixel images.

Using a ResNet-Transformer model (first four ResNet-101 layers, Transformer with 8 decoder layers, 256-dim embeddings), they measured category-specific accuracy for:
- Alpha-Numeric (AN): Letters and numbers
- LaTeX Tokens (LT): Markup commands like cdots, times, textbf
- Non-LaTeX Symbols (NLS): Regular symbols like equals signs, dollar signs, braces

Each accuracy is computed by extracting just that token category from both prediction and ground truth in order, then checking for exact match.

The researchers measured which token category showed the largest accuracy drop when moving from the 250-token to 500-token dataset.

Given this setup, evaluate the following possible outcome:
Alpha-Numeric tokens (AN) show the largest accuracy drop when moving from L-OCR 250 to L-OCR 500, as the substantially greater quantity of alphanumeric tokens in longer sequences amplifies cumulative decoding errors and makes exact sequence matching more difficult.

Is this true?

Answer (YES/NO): NO